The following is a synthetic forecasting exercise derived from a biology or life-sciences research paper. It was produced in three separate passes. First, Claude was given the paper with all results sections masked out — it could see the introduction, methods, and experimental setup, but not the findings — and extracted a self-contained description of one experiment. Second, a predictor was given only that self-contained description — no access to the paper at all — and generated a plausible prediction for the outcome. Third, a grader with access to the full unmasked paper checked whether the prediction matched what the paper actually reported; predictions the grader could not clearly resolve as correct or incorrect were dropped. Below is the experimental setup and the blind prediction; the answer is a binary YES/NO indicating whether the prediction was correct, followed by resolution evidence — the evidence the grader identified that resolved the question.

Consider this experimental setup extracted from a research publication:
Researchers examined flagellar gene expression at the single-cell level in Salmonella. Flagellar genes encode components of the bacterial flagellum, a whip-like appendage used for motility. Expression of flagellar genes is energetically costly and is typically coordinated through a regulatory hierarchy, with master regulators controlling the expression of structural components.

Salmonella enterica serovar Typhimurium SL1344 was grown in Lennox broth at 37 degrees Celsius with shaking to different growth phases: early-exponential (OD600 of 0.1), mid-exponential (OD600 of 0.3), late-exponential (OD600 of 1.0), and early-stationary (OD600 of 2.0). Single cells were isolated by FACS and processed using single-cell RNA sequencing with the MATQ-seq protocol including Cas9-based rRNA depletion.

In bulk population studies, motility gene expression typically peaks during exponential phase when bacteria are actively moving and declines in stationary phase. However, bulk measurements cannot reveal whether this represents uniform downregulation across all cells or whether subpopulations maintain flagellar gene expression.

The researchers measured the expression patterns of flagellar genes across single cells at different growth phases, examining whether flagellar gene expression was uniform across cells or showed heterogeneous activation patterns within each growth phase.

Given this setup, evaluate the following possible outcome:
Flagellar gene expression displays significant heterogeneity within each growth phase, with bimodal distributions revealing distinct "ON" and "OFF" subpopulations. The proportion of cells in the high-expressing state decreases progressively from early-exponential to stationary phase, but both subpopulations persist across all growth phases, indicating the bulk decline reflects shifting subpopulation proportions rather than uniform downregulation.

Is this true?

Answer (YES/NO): NO